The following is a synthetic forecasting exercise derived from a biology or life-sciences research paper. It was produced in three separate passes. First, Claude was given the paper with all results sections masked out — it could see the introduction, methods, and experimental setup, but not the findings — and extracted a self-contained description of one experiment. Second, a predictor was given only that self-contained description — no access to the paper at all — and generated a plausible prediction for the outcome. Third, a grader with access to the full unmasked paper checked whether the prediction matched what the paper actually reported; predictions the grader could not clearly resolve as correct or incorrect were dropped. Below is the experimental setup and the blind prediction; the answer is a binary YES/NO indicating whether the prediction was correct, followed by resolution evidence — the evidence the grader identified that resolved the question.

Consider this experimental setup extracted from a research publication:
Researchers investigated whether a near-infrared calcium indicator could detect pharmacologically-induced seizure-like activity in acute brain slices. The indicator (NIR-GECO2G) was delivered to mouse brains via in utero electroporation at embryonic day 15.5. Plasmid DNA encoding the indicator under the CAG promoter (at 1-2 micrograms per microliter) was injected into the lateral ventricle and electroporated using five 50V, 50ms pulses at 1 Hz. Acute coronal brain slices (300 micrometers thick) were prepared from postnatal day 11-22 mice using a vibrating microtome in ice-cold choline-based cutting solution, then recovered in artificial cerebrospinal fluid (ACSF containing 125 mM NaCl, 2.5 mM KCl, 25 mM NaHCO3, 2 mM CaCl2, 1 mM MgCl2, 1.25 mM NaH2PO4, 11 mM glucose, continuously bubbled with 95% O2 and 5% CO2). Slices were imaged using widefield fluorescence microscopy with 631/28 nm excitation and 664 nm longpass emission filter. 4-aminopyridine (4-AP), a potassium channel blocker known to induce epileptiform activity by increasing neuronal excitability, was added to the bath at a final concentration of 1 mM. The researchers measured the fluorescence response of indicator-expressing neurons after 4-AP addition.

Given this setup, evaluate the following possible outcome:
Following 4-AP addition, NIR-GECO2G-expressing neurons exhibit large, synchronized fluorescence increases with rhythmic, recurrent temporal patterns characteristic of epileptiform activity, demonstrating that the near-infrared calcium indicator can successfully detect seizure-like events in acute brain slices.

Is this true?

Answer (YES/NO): NO